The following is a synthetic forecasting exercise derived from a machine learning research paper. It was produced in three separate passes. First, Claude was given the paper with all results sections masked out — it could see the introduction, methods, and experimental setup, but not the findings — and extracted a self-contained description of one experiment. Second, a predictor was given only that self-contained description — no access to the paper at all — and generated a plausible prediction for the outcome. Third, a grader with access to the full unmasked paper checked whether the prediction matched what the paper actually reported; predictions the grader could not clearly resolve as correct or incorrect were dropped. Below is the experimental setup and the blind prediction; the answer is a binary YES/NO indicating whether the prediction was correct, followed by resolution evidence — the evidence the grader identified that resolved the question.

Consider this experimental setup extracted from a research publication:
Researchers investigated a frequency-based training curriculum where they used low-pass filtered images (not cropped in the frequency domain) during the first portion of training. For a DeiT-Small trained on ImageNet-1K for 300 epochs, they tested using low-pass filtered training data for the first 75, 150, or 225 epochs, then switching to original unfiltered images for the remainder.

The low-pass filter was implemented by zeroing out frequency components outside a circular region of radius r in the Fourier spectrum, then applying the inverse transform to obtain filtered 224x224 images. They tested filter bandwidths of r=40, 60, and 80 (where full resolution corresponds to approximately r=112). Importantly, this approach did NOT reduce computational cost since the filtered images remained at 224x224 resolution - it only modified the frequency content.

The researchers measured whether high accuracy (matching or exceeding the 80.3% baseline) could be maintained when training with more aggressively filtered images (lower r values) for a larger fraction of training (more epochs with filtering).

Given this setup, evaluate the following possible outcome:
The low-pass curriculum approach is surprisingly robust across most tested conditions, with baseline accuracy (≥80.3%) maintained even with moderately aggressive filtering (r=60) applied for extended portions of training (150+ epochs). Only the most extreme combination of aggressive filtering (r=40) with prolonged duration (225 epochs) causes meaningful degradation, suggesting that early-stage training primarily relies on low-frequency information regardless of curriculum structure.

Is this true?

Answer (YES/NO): NO